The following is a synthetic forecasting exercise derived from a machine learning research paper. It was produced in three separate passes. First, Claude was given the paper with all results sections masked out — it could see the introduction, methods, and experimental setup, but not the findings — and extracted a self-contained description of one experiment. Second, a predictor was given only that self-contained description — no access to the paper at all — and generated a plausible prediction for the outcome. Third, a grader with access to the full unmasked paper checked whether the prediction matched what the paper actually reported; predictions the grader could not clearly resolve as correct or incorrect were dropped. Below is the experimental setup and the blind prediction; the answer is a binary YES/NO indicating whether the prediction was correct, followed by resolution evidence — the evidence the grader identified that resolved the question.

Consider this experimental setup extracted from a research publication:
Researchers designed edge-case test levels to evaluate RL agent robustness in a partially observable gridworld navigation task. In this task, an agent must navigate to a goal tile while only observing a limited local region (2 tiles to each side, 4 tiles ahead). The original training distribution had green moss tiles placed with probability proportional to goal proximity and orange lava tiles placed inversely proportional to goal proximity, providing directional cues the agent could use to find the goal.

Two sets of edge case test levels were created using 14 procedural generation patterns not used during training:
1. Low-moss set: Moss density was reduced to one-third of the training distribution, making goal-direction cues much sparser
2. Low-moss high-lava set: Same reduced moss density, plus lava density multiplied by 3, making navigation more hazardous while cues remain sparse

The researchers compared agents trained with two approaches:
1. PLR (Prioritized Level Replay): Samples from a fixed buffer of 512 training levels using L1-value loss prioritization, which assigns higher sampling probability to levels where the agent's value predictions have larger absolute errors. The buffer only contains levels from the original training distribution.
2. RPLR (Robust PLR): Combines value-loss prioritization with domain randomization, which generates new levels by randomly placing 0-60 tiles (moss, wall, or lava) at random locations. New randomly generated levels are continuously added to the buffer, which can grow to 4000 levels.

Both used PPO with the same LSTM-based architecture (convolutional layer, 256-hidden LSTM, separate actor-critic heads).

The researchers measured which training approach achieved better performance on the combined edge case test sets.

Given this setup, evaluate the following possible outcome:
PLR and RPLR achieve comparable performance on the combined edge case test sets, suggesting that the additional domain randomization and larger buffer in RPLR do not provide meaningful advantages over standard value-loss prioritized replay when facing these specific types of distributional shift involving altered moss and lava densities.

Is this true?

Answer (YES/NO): NO